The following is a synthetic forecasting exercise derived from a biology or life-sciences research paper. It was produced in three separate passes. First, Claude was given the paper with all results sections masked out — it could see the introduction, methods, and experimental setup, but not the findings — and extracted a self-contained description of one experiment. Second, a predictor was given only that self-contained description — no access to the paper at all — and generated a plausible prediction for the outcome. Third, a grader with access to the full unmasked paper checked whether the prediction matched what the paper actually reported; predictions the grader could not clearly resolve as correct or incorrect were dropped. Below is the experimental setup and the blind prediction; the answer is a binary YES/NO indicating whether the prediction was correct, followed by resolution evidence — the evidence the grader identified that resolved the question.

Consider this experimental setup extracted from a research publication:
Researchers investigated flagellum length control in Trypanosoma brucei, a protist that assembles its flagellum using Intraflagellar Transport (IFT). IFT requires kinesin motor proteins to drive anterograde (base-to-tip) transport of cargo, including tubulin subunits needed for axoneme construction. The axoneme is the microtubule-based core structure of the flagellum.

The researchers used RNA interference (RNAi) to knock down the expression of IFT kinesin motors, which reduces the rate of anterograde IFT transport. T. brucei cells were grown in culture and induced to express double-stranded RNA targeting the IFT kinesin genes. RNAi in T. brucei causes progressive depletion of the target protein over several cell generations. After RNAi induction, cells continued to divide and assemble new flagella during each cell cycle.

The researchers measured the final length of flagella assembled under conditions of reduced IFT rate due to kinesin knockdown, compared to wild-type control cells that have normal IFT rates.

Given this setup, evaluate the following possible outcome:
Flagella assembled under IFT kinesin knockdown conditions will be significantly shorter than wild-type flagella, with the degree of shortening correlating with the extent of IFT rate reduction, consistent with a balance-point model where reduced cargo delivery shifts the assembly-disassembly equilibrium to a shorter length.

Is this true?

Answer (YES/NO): NO